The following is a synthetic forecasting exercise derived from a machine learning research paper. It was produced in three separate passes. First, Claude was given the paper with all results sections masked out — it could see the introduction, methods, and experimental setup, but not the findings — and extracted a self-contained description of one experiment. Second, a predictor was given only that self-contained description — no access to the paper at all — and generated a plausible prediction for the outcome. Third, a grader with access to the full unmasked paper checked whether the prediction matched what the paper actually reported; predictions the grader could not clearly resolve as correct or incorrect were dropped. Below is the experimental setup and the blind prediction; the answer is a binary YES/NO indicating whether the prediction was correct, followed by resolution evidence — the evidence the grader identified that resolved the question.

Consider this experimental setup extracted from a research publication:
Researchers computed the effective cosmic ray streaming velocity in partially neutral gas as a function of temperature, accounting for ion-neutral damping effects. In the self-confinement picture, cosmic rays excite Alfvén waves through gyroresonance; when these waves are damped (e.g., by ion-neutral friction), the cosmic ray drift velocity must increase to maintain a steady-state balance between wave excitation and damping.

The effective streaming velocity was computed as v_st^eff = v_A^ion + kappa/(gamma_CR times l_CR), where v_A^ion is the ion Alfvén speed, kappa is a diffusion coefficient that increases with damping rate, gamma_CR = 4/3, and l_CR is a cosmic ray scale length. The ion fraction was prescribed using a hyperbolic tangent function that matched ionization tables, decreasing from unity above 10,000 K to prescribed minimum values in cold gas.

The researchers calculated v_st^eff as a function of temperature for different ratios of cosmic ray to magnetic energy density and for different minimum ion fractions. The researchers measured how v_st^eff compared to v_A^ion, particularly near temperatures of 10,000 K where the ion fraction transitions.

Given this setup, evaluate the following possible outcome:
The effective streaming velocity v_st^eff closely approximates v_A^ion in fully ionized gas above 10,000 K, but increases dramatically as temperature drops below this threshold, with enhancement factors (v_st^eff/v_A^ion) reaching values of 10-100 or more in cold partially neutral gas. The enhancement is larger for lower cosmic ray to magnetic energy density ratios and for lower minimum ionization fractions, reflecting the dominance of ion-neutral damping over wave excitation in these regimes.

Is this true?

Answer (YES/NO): NO